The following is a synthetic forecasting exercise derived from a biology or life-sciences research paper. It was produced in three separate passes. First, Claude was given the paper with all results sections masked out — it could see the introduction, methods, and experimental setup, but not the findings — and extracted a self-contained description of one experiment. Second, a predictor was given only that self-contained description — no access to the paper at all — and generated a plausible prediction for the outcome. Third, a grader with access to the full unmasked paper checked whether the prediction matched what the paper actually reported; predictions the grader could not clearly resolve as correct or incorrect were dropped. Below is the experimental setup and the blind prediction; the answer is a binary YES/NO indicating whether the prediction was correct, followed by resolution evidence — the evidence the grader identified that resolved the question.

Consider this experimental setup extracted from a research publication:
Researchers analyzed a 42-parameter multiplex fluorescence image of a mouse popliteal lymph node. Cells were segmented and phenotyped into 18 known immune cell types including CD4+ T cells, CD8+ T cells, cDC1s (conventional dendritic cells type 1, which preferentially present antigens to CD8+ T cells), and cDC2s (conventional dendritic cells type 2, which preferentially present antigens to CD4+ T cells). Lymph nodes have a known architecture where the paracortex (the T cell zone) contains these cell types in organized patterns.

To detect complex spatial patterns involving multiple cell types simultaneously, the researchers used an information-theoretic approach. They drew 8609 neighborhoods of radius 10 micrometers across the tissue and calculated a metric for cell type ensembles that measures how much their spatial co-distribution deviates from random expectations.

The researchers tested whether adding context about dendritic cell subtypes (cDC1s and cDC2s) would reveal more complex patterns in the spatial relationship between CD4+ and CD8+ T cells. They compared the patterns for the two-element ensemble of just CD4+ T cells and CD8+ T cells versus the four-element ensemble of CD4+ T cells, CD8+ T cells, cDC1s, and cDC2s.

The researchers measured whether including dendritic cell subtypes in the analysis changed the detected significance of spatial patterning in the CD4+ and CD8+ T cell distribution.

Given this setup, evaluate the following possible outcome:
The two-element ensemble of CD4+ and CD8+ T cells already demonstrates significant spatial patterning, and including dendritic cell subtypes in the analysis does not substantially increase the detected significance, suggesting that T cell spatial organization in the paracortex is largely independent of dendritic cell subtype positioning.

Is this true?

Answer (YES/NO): NO